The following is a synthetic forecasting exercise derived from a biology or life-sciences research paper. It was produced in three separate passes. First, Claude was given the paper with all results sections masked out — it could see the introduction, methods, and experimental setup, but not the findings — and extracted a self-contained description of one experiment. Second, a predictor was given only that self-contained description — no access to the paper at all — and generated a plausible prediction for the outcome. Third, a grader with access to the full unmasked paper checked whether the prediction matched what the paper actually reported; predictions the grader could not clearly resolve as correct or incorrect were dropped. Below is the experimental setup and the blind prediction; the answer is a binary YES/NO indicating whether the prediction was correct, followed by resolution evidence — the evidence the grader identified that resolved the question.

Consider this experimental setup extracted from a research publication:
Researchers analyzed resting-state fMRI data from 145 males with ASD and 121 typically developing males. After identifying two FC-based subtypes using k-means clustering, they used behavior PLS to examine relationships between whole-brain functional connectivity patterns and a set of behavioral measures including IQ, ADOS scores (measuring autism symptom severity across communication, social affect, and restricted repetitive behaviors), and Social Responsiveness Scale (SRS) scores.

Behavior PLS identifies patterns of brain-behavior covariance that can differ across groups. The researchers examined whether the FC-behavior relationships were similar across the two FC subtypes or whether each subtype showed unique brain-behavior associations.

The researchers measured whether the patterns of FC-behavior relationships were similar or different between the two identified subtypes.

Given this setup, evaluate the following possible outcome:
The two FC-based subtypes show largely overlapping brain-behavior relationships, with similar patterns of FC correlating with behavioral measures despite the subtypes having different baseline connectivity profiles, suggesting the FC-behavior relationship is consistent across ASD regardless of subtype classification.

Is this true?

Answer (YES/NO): NO